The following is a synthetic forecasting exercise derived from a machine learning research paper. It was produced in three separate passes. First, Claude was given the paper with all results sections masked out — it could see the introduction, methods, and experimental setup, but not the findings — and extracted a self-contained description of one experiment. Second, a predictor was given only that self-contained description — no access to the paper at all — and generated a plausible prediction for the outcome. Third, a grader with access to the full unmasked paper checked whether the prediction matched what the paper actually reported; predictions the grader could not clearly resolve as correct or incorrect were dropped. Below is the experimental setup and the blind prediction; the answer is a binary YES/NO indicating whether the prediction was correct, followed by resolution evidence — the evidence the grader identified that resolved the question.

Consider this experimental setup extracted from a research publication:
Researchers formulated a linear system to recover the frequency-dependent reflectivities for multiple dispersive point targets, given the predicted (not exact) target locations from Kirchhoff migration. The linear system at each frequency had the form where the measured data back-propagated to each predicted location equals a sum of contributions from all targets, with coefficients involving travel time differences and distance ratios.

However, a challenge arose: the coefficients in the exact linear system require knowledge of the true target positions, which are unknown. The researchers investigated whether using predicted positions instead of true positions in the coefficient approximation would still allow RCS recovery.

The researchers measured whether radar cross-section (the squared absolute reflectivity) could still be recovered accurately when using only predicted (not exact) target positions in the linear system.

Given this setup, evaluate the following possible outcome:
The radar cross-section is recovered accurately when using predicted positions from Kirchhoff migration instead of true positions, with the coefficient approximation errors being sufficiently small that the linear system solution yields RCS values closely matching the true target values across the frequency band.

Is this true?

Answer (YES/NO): YES